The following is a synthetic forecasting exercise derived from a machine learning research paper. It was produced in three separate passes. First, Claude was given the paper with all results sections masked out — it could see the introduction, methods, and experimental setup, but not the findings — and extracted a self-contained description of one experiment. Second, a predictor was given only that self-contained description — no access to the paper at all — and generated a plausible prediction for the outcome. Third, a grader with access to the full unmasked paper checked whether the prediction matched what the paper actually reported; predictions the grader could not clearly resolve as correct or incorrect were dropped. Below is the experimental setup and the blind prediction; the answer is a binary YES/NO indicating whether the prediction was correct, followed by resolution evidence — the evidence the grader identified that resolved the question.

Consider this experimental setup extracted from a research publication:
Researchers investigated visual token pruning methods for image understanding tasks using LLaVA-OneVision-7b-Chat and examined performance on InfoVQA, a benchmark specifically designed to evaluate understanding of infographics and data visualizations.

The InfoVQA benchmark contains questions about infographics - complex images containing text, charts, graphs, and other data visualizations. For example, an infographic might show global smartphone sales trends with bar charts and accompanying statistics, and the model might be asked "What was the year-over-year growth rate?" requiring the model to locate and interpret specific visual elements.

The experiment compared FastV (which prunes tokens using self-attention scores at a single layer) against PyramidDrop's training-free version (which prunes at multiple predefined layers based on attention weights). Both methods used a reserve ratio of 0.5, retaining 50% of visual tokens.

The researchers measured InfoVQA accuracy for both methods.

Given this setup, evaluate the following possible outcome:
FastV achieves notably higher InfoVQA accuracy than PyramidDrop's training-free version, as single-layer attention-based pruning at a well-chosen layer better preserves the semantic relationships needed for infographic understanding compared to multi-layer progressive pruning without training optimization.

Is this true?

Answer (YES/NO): NO